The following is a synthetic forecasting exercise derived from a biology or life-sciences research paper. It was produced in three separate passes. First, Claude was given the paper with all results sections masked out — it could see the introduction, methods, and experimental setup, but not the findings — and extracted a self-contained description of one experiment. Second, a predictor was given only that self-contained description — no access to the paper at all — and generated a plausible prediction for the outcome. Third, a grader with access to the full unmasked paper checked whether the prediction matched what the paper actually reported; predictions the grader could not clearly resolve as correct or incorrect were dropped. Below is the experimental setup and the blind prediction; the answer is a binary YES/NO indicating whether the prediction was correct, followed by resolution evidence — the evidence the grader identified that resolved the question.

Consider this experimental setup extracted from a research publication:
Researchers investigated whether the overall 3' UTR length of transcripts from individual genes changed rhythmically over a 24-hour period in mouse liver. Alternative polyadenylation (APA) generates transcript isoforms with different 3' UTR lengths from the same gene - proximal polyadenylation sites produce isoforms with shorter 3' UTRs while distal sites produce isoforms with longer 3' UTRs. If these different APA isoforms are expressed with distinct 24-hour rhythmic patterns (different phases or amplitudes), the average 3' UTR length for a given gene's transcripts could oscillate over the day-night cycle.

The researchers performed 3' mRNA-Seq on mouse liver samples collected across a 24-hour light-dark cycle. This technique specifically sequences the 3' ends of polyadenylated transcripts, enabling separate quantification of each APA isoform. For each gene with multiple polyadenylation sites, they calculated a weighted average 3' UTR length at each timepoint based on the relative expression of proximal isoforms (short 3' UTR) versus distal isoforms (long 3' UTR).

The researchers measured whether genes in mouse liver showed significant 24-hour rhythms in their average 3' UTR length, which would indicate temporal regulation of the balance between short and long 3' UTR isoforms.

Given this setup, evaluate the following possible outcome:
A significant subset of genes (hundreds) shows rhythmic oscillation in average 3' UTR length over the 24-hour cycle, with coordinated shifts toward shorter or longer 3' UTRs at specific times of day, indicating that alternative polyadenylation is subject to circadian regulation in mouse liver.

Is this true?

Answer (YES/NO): YES